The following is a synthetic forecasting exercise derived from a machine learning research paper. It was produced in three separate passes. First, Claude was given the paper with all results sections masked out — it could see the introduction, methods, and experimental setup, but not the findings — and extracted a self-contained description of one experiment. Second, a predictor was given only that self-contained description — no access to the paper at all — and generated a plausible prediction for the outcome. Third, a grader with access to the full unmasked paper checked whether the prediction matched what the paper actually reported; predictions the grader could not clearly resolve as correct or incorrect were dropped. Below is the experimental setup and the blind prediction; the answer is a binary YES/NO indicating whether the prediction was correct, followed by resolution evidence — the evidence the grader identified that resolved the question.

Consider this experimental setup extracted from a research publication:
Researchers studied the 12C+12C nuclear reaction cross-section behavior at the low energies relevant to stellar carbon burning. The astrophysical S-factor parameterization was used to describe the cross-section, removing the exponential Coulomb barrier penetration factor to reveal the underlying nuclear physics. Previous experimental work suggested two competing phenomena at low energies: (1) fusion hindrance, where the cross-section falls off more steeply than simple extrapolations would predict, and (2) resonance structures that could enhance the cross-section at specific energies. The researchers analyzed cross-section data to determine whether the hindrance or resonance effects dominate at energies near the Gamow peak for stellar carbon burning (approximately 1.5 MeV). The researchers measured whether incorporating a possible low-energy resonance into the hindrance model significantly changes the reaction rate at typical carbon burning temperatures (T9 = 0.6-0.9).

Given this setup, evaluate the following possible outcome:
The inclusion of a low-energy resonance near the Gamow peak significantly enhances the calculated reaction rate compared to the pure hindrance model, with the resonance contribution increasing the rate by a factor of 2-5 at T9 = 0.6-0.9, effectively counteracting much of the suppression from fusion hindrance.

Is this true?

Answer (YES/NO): NO